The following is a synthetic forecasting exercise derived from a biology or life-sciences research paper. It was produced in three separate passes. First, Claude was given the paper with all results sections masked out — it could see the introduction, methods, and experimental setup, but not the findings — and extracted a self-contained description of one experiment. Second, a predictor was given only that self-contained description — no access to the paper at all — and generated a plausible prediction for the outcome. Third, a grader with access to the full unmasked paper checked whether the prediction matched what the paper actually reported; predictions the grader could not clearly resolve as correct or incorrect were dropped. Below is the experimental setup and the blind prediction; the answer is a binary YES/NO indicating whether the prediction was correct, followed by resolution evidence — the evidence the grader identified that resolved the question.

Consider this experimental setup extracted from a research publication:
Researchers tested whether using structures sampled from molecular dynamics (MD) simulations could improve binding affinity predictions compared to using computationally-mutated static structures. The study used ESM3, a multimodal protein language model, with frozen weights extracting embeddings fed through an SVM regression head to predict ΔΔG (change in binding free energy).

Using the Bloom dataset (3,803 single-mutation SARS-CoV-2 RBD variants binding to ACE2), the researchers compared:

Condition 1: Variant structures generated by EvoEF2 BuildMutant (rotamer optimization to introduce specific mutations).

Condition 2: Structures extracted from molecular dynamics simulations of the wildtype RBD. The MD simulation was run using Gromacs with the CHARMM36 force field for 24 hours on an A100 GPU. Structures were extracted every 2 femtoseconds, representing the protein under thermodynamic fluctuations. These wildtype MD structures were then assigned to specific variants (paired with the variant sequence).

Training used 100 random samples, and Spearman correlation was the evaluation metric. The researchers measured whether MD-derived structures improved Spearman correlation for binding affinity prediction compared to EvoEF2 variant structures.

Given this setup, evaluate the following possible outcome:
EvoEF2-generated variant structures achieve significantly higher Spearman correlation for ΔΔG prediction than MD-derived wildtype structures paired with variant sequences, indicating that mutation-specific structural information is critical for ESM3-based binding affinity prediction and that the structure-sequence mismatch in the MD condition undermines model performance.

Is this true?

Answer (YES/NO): NO